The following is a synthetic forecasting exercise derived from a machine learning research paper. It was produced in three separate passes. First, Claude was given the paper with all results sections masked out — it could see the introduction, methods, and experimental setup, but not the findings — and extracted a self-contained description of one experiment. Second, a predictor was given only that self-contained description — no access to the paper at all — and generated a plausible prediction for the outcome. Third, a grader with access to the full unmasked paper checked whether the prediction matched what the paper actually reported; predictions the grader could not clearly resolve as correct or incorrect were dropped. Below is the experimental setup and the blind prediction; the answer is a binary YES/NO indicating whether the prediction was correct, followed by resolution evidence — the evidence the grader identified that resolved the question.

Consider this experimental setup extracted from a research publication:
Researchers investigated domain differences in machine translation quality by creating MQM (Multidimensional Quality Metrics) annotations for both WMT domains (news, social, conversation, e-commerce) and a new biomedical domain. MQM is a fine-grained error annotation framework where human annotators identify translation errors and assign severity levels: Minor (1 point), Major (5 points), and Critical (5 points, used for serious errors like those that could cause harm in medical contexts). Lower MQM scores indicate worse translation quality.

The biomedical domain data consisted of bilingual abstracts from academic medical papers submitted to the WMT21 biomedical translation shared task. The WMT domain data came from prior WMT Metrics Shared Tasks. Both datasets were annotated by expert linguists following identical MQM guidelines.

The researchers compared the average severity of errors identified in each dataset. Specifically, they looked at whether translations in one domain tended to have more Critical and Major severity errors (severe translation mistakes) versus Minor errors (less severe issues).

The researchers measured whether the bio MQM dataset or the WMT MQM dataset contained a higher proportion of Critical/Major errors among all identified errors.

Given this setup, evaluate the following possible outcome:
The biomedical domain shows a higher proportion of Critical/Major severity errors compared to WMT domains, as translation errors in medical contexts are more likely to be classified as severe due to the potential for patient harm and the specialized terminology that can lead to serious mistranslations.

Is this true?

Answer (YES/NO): YES